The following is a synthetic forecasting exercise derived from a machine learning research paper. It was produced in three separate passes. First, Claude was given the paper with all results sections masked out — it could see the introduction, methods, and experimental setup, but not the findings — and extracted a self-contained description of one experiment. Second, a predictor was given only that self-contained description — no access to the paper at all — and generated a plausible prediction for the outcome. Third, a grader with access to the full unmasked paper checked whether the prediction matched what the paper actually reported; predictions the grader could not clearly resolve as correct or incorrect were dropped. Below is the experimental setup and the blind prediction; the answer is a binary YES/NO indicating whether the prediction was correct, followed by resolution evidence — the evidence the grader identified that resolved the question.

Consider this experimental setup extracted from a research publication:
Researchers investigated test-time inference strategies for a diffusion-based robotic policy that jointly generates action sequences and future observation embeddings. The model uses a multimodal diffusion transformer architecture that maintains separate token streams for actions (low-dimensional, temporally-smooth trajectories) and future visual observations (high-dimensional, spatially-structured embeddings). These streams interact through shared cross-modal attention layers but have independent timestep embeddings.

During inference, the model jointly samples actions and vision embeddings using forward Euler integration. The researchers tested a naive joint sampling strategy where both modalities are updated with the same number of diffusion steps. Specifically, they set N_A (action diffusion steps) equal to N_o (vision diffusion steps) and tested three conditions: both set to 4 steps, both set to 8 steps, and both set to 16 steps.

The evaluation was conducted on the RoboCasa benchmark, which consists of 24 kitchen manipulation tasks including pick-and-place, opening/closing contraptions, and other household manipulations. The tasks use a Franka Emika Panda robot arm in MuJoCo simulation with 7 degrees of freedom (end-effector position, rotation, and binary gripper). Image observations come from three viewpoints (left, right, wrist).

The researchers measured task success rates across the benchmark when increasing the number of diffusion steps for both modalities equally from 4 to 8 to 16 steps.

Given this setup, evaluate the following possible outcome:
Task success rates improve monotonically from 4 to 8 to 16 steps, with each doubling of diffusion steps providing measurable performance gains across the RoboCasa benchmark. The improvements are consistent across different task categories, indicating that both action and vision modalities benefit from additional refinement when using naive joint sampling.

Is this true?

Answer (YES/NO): NO